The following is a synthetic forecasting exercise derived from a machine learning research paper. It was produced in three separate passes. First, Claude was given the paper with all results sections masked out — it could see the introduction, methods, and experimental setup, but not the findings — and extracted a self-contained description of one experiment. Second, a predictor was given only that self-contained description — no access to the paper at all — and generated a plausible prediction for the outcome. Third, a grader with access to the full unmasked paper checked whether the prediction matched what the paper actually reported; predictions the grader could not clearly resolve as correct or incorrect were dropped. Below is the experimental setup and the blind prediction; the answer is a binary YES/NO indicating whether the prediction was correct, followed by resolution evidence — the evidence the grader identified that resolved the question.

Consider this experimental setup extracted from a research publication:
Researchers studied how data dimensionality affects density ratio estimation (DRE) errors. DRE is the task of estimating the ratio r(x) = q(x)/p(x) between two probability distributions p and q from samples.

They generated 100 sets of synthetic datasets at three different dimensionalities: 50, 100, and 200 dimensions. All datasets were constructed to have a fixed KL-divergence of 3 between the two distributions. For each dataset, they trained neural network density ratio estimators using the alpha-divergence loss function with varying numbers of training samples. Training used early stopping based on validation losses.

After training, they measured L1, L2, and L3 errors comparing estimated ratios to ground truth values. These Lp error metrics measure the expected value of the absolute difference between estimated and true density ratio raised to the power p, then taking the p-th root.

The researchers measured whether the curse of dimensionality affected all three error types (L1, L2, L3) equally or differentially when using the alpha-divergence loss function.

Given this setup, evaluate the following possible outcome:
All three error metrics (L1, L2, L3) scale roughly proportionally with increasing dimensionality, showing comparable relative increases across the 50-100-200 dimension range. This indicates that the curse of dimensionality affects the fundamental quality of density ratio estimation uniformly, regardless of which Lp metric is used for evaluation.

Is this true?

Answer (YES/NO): YES